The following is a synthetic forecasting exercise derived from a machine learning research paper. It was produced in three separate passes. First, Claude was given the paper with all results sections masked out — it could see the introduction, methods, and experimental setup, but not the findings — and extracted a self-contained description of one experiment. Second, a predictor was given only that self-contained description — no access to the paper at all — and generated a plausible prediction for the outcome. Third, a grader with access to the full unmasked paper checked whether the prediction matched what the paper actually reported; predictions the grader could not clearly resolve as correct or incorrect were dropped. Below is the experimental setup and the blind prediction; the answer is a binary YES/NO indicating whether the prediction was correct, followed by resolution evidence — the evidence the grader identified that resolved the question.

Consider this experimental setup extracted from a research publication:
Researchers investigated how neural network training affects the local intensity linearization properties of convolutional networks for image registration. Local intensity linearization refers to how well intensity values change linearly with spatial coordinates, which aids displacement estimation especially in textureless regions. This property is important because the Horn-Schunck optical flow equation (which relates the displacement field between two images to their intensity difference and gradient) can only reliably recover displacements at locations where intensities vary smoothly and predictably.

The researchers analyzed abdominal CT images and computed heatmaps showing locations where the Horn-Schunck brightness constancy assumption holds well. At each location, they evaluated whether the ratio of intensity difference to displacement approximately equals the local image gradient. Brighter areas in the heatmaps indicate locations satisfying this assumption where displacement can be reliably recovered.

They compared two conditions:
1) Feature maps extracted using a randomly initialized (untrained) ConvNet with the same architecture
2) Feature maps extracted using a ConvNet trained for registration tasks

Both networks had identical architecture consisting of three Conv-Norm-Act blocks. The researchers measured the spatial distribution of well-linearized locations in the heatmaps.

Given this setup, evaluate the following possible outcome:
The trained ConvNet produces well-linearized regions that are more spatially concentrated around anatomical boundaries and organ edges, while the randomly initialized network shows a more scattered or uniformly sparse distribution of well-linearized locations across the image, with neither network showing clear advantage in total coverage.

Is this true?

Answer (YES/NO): NO